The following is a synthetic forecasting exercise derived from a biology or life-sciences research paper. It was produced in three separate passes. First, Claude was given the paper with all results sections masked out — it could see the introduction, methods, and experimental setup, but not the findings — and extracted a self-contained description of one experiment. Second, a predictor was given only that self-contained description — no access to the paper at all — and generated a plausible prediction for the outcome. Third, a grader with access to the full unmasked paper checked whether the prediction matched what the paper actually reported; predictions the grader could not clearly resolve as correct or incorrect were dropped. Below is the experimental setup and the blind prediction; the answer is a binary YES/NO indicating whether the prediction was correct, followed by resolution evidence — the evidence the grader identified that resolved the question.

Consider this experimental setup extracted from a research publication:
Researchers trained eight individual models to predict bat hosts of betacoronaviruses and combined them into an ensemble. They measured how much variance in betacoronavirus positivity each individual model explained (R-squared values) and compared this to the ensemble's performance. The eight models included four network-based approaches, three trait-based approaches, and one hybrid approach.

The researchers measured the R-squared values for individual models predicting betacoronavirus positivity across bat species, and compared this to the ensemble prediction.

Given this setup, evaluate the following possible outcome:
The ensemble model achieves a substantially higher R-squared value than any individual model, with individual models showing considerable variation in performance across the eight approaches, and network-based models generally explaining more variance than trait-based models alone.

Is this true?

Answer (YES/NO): NO